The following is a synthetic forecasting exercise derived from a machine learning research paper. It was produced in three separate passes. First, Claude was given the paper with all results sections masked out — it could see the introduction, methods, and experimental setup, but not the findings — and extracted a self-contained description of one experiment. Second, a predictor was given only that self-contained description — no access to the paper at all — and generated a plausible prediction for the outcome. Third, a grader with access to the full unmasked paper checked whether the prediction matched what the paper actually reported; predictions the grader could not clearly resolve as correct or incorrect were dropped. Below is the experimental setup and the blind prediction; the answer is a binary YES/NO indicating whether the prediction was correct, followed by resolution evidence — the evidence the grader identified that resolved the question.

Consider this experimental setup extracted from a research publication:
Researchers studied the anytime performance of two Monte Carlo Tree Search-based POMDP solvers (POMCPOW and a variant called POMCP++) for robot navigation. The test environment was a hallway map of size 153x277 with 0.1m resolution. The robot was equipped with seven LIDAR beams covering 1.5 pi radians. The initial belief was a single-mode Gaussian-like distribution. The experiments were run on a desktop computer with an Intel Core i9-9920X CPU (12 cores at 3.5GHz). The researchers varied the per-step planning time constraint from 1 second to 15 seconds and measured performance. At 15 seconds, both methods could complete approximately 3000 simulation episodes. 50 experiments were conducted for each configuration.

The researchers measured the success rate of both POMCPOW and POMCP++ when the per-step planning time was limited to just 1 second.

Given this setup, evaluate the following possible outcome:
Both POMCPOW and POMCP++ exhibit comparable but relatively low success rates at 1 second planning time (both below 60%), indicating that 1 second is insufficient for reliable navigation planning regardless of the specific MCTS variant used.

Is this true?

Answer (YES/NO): YES